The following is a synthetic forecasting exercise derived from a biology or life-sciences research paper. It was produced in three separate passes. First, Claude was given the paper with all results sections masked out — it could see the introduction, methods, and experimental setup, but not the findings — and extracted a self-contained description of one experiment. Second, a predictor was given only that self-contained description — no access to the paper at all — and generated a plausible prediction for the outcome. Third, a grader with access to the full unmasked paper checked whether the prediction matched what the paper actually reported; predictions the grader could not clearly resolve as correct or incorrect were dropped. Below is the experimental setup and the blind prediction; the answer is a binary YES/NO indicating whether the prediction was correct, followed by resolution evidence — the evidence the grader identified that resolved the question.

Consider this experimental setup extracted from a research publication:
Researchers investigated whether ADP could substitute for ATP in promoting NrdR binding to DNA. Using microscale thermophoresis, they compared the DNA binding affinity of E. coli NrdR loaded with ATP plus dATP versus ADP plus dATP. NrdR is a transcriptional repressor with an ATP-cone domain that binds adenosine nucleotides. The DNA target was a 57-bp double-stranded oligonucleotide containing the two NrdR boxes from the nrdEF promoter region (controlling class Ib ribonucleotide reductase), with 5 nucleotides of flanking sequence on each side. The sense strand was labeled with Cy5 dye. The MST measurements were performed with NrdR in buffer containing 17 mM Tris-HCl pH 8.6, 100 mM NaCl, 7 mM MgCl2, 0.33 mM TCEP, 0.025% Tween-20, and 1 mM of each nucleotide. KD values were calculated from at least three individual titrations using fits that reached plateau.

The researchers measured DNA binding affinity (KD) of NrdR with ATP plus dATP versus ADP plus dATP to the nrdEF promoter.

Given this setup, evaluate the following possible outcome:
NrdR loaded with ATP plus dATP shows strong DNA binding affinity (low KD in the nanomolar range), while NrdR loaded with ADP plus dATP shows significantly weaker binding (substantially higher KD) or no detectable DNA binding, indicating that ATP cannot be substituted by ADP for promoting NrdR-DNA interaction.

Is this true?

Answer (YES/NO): NO